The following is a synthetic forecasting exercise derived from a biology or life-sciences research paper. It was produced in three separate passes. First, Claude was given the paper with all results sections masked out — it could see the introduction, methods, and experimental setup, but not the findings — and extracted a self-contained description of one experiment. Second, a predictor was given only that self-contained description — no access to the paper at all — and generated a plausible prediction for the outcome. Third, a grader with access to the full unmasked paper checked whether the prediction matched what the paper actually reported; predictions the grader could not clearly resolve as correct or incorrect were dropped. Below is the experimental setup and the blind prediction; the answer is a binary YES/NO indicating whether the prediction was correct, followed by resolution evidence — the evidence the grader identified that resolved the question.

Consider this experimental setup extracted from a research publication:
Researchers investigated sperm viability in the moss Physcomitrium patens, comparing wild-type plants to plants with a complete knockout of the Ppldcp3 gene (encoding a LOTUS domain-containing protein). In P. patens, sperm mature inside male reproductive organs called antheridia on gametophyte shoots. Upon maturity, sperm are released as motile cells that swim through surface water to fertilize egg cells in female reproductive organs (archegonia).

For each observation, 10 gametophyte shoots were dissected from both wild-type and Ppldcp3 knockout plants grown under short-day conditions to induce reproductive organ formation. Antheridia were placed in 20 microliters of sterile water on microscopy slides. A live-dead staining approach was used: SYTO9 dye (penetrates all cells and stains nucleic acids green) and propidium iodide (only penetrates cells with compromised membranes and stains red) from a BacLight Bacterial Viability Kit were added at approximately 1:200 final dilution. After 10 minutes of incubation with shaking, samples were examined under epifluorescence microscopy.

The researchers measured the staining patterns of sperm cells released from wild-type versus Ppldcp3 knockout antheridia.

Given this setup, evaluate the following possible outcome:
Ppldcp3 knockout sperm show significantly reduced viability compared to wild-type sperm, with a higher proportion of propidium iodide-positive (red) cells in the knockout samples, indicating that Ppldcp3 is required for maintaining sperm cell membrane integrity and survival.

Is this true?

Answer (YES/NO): YES